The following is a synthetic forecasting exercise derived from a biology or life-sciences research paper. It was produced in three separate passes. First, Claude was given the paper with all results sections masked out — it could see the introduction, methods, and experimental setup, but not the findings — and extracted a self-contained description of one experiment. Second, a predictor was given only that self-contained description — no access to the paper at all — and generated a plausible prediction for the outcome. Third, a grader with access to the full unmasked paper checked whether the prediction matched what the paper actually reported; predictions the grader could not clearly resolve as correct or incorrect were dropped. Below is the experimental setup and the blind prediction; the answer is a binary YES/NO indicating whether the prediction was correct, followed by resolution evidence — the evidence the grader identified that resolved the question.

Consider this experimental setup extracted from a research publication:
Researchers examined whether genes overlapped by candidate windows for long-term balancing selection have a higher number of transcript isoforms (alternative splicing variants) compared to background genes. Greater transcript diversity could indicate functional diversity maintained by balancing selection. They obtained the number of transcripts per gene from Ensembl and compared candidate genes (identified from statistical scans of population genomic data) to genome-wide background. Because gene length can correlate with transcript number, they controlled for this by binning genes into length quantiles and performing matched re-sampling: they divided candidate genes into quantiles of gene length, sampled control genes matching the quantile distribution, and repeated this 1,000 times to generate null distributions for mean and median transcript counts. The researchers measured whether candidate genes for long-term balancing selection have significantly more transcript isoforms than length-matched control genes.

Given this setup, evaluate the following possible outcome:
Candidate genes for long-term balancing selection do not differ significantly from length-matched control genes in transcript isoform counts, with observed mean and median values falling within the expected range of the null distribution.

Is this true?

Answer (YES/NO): NO